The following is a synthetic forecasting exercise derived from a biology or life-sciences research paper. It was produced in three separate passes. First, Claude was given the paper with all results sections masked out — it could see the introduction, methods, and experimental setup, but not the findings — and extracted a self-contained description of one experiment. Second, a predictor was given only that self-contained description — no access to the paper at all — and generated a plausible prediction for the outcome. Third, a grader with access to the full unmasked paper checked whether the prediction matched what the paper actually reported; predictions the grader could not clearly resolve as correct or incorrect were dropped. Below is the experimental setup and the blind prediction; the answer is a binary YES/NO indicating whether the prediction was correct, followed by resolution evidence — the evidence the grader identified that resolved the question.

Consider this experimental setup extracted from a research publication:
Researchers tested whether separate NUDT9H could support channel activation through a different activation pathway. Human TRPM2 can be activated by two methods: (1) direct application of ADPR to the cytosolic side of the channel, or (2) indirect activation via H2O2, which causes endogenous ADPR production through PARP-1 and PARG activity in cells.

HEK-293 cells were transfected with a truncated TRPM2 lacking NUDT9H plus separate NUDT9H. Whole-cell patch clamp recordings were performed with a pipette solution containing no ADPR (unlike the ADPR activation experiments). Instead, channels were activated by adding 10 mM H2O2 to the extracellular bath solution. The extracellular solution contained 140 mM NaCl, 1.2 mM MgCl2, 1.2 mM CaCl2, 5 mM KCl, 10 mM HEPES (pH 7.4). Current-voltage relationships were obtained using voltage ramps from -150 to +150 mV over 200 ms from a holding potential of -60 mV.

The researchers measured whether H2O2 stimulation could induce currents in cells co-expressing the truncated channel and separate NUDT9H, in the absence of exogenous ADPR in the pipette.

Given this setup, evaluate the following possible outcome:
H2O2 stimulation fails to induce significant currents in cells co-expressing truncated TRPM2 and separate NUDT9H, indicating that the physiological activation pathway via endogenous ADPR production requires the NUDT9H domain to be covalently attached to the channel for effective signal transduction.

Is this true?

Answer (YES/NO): NO